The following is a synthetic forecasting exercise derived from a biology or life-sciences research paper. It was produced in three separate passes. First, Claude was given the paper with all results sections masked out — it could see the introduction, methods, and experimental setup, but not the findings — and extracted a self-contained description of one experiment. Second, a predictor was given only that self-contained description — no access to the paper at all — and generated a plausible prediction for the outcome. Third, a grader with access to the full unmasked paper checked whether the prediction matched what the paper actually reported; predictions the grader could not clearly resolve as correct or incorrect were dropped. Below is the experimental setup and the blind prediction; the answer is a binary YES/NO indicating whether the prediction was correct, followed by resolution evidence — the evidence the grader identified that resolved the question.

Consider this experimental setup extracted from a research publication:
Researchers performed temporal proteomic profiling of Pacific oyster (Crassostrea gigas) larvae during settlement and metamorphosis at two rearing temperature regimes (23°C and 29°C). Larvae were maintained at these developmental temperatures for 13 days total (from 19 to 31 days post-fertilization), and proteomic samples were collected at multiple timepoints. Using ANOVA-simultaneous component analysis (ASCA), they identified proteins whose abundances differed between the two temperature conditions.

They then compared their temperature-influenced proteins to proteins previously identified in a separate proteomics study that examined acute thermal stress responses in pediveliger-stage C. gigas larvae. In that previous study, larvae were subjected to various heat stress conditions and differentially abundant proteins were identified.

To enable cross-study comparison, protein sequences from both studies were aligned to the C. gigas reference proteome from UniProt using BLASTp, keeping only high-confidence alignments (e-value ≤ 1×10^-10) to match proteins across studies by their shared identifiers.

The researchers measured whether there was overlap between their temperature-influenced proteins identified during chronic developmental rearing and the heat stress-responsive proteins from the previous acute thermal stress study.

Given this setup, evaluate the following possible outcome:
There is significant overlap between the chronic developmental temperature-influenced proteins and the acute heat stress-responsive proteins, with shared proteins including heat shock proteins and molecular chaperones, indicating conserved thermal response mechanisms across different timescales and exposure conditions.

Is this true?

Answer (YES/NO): NO